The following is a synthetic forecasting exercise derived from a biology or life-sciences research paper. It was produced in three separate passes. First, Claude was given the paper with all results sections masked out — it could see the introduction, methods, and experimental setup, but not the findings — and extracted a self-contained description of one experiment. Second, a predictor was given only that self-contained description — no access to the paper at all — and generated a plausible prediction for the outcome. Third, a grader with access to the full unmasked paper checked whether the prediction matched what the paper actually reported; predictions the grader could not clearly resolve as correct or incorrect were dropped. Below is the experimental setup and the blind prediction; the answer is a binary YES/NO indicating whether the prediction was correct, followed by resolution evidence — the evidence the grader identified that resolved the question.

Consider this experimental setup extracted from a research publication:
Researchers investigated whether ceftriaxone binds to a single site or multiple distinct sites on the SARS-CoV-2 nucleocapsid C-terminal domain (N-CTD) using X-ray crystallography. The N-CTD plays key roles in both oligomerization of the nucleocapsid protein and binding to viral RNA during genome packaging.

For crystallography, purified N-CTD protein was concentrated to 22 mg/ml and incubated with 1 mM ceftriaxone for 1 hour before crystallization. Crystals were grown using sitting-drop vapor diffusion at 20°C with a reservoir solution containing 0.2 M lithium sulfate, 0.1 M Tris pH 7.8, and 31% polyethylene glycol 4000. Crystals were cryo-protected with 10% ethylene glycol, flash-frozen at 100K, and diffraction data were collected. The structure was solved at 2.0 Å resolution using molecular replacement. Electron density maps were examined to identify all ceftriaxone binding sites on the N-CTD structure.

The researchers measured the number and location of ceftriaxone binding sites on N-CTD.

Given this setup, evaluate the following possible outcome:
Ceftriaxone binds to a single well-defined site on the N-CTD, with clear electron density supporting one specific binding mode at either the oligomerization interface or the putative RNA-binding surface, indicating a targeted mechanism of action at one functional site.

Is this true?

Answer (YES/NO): NO